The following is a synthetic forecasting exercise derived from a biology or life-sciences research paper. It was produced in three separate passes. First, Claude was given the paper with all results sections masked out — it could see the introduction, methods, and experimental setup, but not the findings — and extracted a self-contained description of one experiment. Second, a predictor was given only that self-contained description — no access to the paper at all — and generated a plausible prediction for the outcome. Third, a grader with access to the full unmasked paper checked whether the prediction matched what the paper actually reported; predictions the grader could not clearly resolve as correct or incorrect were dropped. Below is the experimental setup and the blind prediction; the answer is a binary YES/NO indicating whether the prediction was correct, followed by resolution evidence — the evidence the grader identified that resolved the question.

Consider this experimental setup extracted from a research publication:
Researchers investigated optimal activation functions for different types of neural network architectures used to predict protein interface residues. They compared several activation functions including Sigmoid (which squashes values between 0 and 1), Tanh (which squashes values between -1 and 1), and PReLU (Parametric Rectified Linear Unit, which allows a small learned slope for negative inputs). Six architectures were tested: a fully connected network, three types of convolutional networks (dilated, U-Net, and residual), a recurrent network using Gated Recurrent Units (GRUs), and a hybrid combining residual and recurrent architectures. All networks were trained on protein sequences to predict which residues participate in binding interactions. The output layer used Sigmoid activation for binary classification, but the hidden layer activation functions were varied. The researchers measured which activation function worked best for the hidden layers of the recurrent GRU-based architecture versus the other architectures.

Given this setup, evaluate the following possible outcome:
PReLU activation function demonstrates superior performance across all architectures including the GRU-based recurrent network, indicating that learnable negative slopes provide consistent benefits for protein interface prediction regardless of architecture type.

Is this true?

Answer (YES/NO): NO